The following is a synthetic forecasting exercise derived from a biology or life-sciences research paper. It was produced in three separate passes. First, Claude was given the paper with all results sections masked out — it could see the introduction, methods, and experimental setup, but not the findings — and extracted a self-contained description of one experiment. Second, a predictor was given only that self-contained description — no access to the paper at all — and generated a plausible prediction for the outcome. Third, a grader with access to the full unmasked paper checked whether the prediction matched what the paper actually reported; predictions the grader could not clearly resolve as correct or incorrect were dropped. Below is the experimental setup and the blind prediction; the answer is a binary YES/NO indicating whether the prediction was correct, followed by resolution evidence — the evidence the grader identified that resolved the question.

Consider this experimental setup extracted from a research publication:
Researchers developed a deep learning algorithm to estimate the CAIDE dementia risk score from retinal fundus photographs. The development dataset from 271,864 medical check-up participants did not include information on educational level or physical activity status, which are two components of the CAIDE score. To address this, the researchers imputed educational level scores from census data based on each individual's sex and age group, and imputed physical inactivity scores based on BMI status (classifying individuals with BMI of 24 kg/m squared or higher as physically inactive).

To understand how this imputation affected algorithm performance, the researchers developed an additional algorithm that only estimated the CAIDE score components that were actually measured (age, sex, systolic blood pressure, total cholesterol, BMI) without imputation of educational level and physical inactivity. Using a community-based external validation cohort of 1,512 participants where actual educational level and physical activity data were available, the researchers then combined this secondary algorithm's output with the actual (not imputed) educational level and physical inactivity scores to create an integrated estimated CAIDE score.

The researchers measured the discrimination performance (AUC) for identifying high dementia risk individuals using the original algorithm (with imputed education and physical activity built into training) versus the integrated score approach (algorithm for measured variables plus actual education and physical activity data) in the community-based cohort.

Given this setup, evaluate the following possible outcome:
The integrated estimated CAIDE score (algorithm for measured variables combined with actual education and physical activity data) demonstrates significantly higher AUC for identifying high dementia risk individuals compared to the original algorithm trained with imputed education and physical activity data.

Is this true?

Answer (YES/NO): YES